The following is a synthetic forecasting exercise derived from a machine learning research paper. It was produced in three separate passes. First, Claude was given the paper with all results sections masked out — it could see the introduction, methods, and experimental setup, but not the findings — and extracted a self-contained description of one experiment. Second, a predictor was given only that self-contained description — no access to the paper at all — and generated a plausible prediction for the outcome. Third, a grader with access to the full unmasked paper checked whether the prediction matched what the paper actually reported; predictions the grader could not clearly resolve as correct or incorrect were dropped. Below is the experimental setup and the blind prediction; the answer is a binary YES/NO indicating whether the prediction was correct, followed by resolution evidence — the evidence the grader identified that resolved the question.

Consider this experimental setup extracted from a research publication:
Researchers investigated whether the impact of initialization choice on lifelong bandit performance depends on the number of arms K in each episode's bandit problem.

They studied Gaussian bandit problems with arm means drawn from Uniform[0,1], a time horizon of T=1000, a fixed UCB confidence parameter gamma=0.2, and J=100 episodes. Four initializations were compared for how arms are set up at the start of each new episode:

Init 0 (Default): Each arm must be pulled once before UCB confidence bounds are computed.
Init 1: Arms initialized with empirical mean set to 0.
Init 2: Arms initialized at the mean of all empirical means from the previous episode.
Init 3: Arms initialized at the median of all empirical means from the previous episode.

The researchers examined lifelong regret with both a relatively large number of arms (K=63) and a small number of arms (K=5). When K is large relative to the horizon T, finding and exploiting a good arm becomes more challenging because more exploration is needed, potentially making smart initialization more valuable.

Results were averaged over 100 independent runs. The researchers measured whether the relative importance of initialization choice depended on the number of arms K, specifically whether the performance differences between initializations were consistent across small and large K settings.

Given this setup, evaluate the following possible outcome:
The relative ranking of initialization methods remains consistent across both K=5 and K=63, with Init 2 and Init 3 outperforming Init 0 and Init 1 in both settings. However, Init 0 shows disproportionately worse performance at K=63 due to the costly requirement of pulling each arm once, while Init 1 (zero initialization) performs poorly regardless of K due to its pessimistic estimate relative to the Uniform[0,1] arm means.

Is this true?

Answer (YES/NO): NO